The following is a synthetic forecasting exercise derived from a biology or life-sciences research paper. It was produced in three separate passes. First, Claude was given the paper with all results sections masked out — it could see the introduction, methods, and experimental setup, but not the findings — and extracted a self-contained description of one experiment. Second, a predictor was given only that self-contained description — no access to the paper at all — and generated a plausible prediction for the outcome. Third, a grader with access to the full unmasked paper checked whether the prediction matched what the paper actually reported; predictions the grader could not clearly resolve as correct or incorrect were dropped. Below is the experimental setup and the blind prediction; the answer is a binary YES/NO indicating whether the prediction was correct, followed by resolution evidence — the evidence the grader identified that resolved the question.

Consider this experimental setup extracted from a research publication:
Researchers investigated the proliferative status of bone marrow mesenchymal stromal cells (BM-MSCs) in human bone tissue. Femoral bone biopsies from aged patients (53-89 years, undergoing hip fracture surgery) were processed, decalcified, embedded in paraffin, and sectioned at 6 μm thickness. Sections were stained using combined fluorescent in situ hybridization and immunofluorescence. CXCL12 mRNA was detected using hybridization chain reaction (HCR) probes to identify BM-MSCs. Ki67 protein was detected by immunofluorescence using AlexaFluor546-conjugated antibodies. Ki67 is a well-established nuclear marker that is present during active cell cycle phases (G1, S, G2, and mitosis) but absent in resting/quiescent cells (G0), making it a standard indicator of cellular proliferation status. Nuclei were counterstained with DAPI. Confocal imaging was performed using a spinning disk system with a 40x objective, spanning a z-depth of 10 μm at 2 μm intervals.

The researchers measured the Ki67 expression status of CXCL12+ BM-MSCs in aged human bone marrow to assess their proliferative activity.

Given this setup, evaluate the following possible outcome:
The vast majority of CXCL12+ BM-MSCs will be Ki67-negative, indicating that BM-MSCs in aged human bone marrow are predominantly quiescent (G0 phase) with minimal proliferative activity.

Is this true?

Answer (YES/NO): YES